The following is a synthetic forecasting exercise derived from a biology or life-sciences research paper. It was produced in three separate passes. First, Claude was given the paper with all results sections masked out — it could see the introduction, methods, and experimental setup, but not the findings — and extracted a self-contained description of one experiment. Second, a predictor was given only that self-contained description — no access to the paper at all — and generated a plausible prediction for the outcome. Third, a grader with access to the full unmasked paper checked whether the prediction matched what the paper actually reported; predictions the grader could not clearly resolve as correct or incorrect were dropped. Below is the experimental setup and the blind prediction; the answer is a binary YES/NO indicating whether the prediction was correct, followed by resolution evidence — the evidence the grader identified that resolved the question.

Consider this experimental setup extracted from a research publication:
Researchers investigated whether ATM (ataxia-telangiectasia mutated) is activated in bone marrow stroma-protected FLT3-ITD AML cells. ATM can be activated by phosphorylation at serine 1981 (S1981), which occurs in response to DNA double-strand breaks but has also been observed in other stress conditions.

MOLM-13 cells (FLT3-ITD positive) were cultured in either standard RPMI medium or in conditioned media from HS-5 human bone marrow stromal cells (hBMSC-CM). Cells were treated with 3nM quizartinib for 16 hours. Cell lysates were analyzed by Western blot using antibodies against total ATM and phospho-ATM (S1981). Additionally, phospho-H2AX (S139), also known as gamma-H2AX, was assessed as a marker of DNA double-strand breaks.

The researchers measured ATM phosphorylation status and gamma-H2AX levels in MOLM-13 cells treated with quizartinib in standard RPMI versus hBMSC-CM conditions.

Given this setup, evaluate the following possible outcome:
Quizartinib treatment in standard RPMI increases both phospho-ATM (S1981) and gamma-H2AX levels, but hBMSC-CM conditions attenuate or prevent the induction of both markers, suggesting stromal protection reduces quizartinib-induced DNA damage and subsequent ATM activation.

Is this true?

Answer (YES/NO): NO